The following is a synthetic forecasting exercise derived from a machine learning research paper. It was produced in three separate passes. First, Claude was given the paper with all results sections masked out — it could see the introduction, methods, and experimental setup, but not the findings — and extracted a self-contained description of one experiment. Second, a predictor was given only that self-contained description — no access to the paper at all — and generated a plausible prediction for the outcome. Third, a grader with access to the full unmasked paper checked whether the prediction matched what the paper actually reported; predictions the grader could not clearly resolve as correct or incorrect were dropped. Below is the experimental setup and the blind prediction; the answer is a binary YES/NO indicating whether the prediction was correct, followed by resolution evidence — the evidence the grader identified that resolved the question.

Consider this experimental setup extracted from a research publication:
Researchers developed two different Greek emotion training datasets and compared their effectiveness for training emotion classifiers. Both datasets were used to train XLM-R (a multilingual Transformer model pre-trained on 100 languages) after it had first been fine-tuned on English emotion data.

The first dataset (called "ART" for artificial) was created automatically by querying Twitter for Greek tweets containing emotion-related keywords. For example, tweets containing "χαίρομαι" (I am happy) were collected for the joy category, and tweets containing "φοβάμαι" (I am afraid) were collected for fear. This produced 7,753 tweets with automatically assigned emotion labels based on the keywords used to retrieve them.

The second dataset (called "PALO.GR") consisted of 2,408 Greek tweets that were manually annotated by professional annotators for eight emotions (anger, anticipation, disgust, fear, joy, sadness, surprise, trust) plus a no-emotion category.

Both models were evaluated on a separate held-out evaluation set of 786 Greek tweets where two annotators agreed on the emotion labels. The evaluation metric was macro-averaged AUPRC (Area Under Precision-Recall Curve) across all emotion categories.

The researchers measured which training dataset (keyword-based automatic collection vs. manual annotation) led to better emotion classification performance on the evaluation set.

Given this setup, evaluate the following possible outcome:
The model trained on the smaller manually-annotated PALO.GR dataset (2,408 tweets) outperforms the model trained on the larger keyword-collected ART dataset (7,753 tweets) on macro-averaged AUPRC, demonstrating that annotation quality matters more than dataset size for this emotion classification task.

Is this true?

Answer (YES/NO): YES